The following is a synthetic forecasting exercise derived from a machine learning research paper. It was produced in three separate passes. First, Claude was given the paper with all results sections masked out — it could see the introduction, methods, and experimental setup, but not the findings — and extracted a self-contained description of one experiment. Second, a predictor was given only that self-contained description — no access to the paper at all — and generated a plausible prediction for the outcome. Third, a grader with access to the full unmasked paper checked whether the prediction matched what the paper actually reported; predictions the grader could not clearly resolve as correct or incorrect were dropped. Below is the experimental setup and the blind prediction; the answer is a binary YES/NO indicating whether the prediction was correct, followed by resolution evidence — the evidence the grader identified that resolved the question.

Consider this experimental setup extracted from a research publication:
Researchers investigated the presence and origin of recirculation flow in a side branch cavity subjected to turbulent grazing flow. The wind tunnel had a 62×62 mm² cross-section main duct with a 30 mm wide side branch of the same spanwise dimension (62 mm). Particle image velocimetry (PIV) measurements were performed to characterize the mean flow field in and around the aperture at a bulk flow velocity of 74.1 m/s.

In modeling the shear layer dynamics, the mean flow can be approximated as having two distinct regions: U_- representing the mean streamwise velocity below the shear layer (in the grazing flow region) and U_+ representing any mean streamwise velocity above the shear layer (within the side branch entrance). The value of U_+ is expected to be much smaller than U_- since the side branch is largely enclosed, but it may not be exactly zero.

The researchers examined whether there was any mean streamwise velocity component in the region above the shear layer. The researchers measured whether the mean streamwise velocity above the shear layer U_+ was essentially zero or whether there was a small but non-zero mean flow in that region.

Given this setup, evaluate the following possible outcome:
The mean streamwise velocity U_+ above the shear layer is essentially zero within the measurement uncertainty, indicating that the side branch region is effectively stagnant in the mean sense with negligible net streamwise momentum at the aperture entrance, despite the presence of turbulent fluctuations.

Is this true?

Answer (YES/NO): NO